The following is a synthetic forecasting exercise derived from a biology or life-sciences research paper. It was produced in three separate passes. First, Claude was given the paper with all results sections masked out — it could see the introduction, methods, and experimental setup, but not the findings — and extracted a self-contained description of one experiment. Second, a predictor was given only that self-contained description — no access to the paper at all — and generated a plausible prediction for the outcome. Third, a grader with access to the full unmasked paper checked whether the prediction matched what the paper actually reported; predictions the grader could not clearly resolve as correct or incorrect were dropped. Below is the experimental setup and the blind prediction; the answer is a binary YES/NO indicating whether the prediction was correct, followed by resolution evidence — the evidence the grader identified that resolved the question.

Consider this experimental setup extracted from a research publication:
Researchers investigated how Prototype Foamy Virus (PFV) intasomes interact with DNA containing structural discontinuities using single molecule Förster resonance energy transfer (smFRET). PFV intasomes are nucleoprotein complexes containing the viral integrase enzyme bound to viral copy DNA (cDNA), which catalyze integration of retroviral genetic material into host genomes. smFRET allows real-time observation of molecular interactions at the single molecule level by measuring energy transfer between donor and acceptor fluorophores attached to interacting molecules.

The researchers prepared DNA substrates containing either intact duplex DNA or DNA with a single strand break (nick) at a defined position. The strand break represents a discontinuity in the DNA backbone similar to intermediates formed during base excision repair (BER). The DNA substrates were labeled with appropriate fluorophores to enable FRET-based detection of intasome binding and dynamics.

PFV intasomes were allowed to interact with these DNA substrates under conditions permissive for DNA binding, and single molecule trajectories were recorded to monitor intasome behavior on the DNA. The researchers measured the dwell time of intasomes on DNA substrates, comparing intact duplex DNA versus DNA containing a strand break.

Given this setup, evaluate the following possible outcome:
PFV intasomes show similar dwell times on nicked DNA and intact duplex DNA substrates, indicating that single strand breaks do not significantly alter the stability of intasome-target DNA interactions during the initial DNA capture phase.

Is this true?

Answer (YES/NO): NO